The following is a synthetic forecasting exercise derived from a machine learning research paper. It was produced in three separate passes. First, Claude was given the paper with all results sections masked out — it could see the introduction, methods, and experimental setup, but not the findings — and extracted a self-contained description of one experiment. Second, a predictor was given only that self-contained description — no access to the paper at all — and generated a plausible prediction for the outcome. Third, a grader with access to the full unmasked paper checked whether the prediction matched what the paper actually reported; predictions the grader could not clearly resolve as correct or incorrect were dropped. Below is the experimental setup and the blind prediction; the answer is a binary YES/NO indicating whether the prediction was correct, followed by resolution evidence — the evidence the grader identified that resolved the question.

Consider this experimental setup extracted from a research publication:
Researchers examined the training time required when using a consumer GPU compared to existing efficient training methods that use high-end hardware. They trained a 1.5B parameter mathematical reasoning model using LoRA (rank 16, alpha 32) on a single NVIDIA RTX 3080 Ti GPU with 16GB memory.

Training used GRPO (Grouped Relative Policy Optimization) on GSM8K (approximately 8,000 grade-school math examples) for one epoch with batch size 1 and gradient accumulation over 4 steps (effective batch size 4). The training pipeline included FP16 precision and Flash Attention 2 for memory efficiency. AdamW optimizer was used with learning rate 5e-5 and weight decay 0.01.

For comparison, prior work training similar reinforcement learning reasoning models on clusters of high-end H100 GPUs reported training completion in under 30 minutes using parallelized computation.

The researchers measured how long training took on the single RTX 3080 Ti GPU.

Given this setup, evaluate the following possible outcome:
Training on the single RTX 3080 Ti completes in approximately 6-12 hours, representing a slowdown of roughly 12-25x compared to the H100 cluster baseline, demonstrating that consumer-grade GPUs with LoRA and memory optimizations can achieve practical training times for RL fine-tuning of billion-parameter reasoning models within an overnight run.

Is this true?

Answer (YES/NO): NO